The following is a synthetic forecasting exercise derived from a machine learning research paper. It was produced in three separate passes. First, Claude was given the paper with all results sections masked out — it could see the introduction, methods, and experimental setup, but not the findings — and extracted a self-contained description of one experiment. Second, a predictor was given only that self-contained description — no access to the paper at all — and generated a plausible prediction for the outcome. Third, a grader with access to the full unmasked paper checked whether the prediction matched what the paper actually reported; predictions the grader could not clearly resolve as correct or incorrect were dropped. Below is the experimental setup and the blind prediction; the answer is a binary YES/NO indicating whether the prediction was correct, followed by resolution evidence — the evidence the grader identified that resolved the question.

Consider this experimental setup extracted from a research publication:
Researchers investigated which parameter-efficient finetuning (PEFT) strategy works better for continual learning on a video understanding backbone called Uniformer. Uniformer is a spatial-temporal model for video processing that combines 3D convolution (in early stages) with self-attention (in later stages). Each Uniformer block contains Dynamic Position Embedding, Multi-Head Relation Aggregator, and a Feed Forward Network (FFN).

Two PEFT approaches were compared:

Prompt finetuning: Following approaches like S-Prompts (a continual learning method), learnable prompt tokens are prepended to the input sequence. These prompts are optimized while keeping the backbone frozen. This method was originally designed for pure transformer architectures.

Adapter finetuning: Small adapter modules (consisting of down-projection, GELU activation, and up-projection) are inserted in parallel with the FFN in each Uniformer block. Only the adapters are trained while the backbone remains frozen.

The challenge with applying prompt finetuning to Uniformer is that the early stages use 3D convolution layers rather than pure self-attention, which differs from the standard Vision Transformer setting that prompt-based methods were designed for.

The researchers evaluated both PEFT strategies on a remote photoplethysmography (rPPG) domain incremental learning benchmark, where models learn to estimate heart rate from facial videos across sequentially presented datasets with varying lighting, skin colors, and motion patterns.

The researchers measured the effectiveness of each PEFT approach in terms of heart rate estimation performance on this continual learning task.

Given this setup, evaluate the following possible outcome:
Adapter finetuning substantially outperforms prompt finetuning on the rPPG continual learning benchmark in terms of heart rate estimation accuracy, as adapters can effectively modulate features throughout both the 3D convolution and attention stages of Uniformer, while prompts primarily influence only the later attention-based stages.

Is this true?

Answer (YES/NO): YES